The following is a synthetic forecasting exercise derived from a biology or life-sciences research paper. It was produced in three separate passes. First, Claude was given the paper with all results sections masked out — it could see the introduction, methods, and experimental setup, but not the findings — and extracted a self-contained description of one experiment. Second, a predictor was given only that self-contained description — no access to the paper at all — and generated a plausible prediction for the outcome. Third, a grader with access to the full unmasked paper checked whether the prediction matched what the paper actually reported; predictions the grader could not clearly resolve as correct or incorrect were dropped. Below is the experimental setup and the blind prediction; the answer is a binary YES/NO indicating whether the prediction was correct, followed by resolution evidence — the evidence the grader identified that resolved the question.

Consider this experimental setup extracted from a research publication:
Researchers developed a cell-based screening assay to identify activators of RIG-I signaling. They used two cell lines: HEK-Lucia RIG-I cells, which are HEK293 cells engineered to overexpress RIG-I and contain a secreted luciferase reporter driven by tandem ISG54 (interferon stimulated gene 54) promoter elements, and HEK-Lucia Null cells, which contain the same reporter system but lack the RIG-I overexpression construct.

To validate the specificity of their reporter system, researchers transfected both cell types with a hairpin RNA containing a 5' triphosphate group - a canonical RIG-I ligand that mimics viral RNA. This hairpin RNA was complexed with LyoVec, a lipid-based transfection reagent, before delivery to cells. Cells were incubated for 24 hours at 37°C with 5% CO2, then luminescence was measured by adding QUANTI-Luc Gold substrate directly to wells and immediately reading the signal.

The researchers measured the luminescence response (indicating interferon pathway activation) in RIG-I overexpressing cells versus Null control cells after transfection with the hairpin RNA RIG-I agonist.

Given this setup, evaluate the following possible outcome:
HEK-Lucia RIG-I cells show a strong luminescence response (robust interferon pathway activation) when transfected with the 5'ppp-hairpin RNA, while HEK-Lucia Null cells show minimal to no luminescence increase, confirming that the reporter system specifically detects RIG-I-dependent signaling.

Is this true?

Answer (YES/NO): NO